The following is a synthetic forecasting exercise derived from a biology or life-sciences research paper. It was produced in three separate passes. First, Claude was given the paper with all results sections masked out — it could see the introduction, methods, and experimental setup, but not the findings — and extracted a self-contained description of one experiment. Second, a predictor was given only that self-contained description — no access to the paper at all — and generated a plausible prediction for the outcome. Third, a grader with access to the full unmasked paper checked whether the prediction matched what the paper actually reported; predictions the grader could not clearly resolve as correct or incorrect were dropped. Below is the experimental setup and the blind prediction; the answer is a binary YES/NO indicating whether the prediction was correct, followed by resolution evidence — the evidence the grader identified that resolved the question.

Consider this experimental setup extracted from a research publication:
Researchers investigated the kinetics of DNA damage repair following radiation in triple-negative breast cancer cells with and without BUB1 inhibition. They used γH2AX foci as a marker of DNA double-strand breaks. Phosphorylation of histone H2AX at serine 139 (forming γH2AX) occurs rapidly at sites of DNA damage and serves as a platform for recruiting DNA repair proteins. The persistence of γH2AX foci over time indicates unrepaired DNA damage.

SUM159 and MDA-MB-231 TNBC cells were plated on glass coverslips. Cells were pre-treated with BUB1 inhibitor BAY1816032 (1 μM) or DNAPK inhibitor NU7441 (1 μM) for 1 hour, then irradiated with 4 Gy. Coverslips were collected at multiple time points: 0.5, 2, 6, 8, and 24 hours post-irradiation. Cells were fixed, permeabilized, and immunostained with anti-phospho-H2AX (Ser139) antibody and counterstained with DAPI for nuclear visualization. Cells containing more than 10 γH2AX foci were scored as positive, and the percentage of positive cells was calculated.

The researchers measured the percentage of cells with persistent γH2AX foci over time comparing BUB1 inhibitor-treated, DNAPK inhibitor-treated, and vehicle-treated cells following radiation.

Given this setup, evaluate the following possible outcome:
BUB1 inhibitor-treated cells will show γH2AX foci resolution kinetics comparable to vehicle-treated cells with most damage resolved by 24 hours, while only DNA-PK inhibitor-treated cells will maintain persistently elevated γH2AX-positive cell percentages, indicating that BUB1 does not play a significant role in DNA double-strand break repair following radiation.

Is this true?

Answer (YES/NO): NO